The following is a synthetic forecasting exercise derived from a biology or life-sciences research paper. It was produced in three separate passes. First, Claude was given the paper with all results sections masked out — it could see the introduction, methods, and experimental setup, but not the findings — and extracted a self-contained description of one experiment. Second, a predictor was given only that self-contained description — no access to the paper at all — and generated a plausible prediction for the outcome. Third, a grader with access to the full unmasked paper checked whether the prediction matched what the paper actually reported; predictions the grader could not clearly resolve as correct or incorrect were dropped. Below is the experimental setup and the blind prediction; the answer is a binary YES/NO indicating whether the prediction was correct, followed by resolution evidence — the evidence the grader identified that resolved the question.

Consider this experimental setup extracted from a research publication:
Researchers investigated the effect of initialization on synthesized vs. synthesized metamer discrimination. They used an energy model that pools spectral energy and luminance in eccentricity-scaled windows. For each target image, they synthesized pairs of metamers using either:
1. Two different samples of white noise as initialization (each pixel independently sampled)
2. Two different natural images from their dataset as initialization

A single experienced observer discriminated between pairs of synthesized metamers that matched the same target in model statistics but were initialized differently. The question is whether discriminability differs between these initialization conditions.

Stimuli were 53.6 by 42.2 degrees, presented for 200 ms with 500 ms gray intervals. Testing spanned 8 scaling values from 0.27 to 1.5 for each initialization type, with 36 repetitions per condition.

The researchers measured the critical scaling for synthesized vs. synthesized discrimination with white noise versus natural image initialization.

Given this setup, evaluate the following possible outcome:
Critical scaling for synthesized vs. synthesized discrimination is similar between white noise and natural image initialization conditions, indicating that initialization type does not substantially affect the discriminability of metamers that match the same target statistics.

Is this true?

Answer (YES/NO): NO